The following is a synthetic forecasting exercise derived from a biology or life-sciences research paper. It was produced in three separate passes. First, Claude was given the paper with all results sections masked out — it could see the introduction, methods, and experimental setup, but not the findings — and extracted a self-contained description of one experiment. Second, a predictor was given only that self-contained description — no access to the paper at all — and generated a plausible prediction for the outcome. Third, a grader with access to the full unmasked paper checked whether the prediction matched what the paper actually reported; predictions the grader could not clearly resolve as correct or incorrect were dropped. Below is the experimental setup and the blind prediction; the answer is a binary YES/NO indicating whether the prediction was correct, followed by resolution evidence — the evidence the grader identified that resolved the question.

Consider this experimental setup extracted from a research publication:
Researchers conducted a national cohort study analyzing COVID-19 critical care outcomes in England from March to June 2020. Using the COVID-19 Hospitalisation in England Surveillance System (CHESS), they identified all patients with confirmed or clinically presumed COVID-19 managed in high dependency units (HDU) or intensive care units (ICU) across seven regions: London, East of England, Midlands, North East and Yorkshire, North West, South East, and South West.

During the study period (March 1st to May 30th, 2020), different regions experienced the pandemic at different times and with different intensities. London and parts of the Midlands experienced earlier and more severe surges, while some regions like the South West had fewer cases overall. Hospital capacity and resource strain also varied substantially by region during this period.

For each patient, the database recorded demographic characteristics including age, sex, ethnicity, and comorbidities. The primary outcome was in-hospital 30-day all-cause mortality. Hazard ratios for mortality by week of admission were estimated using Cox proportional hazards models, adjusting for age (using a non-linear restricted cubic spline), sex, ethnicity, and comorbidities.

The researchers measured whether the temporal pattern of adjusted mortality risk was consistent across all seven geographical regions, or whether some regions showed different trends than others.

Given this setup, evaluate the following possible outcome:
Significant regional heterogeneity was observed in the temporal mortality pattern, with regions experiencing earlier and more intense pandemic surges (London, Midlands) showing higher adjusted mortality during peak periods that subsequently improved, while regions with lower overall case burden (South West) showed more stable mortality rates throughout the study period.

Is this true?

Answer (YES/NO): NO